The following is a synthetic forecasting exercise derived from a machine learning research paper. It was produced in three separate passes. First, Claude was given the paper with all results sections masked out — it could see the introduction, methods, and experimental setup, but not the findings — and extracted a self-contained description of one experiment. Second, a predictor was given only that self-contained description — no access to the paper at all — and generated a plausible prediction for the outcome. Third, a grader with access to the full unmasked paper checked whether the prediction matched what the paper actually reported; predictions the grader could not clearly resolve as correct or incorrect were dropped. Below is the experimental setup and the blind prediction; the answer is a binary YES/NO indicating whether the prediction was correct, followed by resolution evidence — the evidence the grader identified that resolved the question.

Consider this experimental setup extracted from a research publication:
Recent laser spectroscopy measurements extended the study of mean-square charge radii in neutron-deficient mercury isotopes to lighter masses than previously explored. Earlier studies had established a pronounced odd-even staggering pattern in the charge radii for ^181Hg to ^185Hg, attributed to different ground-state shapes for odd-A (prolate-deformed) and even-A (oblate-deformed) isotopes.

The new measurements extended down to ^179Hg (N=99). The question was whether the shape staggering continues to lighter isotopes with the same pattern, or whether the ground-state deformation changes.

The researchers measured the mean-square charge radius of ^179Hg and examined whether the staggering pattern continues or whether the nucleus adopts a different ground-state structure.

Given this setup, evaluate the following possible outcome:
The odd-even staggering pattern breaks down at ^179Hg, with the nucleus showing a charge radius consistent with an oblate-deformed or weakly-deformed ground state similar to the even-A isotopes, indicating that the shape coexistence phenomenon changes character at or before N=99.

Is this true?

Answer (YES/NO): NO